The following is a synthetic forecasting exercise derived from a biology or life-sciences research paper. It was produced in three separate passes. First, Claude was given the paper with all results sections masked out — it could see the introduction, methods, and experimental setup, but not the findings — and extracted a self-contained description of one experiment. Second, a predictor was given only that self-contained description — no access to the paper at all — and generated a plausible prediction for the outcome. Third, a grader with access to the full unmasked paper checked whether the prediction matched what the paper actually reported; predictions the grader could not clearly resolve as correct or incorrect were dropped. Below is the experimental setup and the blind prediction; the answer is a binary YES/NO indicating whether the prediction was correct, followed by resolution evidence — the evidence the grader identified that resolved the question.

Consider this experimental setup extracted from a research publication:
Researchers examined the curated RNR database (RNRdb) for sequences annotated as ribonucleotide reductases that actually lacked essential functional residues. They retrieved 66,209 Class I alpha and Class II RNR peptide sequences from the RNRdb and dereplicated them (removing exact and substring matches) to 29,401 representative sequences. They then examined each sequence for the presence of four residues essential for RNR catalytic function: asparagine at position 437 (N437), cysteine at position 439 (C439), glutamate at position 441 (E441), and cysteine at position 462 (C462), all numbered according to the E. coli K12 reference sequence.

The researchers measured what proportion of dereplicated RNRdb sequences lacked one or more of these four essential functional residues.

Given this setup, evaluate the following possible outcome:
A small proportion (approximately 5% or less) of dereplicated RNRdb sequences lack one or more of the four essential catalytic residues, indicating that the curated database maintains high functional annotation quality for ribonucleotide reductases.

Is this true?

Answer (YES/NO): YES